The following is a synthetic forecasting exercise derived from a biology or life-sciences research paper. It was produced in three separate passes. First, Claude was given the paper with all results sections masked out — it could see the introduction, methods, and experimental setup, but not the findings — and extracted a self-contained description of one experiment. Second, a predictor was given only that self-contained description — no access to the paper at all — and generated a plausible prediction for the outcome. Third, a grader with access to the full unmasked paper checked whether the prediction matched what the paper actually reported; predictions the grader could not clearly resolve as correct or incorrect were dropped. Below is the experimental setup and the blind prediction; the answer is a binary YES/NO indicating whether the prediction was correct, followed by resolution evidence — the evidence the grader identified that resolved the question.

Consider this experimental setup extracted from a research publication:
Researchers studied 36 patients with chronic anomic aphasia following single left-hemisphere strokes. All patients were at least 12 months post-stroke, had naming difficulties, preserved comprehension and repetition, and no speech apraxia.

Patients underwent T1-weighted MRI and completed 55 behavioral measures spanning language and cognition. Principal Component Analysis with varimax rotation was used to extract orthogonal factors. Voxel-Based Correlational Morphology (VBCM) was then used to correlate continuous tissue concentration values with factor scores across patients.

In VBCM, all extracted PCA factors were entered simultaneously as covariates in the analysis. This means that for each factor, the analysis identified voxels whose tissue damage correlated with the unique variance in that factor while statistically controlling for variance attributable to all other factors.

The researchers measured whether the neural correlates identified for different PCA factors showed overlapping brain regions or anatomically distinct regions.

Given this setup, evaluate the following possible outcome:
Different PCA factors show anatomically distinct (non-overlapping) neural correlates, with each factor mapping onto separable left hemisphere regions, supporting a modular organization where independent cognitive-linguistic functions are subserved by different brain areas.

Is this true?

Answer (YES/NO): YES